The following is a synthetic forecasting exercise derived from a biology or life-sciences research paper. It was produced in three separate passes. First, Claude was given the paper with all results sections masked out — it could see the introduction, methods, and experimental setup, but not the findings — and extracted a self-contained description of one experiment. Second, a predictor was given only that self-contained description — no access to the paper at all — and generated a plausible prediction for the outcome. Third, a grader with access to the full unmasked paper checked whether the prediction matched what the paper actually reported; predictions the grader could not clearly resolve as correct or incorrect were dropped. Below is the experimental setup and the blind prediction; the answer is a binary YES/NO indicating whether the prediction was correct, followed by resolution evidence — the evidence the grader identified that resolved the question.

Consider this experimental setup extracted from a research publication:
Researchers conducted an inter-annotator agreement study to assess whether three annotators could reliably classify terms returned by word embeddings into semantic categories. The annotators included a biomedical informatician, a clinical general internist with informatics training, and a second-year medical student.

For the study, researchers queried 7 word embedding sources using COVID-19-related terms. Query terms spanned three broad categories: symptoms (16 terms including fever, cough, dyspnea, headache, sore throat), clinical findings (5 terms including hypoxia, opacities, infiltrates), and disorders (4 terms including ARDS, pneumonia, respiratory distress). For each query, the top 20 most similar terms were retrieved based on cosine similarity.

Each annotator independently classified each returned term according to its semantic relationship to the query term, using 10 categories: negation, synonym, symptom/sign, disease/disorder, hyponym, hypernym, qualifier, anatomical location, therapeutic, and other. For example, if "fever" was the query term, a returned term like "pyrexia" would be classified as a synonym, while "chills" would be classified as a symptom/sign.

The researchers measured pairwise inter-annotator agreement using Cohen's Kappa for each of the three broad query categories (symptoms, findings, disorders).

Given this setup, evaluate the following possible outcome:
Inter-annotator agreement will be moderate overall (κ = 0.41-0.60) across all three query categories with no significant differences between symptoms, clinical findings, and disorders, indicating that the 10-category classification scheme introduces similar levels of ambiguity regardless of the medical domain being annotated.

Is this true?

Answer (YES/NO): NO